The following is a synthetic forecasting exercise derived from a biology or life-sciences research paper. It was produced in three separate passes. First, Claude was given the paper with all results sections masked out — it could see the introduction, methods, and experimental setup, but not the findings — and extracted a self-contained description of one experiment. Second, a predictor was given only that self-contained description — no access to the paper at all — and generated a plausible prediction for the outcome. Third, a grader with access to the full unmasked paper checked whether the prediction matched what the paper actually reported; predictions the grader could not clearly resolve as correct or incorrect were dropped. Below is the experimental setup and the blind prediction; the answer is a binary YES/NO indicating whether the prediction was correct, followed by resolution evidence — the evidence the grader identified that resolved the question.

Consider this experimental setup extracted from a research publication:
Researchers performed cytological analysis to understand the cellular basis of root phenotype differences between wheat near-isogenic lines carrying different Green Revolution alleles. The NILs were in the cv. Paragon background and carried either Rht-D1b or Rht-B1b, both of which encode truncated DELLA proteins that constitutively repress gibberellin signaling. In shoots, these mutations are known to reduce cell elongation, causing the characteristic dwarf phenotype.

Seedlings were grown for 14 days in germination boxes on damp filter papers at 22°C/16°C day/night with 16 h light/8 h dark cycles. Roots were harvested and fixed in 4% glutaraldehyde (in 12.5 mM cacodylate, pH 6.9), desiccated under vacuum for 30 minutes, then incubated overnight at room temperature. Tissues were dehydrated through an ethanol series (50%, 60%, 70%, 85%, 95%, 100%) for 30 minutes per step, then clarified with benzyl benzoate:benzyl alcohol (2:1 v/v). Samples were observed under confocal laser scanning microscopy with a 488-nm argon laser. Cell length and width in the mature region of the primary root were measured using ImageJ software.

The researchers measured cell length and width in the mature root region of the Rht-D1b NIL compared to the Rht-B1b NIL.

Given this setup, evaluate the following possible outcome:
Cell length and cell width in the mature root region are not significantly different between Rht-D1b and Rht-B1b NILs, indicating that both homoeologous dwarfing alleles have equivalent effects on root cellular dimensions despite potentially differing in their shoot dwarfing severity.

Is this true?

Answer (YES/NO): NO